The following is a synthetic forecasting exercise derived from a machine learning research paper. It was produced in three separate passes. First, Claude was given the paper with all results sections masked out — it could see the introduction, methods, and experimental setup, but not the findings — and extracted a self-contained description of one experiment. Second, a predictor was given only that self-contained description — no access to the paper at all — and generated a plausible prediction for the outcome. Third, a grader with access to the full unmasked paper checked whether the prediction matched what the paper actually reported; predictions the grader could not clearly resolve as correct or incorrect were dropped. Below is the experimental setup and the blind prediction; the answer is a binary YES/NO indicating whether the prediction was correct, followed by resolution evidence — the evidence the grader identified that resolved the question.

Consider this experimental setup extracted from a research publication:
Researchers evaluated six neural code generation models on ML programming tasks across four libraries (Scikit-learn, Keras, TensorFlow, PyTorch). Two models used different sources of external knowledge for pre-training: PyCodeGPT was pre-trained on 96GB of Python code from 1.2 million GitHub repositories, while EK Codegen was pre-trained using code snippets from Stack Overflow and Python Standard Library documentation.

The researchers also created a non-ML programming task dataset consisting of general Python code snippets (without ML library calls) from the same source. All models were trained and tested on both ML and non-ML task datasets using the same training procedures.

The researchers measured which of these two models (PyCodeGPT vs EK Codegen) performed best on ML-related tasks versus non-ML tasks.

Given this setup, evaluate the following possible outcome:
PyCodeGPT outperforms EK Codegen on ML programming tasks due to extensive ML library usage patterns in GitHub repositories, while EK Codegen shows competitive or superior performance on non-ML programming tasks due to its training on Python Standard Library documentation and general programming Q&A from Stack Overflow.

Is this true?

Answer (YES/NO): YES